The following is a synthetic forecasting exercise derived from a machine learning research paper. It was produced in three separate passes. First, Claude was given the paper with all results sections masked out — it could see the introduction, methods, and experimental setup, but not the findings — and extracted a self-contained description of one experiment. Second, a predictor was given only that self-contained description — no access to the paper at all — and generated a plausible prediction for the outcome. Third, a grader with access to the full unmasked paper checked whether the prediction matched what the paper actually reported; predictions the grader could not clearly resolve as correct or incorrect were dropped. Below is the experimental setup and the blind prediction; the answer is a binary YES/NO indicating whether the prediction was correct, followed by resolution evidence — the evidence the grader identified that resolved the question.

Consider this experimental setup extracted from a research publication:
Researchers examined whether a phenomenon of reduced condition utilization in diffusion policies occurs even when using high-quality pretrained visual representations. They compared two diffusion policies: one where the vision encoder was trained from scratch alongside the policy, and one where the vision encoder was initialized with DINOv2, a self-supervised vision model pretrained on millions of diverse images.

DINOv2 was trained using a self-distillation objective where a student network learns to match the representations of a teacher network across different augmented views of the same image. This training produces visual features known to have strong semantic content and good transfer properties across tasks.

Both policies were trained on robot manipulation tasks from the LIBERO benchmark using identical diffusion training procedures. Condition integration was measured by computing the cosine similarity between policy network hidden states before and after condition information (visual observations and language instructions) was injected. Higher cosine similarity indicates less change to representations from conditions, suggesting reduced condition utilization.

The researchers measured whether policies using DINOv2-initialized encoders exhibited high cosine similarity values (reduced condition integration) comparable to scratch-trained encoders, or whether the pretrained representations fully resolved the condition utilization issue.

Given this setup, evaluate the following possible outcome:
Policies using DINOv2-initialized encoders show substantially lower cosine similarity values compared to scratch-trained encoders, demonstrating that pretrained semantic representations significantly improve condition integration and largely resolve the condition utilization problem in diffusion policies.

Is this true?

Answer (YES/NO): NO